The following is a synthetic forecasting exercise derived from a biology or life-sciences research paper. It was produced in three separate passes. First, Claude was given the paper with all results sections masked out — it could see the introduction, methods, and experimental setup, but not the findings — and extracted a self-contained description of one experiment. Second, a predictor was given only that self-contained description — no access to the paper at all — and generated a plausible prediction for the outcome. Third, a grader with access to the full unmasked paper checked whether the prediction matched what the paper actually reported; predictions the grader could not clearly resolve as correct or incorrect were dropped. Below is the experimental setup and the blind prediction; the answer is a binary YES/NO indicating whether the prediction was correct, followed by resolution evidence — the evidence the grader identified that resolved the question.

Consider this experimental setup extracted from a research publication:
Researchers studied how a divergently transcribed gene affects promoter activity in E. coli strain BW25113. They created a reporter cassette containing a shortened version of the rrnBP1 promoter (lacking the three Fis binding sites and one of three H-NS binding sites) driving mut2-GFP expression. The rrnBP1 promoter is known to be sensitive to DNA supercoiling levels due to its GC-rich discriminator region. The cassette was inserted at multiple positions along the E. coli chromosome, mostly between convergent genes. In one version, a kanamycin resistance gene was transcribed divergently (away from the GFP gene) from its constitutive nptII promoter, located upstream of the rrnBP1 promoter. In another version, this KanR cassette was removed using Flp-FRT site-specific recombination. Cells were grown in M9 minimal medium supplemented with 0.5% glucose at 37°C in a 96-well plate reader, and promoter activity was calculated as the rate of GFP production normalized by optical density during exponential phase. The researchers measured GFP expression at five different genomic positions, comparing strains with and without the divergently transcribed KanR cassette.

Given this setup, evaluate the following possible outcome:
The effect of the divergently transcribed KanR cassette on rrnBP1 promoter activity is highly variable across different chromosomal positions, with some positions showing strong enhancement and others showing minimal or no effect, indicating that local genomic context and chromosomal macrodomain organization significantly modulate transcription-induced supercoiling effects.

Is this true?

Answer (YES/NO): YES